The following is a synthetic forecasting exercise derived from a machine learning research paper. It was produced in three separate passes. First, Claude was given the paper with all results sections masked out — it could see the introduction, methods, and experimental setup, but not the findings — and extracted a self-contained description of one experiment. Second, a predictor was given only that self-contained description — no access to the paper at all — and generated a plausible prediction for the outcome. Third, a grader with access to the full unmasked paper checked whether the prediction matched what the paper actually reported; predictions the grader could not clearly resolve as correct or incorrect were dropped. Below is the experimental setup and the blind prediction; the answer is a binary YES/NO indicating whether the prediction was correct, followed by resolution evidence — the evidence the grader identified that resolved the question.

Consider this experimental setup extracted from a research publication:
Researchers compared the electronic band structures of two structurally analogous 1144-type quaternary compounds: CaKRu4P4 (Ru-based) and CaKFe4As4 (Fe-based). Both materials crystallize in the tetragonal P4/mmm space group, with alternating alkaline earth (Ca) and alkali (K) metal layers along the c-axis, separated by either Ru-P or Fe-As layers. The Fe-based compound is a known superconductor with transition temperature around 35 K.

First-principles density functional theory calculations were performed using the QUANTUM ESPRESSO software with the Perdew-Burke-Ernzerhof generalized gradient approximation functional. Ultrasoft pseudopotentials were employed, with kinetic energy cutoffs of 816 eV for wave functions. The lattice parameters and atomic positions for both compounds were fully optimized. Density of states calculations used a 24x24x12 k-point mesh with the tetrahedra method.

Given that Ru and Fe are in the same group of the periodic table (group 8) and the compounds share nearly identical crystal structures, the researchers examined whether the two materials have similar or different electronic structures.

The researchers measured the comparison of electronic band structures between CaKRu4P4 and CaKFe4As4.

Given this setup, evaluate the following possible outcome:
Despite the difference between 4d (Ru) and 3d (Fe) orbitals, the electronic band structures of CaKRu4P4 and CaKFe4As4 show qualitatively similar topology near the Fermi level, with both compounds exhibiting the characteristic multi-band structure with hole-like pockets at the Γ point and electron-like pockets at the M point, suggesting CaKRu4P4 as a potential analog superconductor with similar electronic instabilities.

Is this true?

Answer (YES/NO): NO